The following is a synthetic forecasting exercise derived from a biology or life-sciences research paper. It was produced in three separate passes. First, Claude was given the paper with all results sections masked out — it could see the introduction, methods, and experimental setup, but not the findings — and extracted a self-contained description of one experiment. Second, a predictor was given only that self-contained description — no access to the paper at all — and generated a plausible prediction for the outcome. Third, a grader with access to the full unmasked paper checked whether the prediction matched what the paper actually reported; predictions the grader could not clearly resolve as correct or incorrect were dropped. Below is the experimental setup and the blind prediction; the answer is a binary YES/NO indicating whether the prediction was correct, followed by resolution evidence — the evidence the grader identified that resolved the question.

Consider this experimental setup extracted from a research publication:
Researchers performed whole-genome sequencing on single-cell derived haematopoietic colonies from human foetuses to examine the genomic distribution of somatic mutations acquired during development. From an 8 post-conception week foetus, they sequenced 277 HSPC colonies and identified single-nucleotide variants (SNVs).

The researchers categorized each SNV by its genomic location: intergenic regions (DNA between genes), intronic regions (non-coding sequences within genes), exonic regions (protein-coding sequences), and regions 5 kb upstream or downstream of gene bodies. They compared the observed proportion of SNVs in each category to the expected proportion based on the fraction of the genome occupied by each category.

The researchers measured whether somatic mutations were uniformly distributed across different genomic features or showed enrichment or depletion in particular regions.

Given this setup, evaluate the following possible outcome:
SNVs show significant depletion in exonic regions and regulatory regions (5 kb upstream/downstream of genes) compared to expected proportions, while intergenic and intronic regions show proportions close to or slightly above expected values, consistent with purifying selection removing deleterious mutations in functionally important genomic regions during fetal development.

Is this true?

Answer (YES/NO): NO